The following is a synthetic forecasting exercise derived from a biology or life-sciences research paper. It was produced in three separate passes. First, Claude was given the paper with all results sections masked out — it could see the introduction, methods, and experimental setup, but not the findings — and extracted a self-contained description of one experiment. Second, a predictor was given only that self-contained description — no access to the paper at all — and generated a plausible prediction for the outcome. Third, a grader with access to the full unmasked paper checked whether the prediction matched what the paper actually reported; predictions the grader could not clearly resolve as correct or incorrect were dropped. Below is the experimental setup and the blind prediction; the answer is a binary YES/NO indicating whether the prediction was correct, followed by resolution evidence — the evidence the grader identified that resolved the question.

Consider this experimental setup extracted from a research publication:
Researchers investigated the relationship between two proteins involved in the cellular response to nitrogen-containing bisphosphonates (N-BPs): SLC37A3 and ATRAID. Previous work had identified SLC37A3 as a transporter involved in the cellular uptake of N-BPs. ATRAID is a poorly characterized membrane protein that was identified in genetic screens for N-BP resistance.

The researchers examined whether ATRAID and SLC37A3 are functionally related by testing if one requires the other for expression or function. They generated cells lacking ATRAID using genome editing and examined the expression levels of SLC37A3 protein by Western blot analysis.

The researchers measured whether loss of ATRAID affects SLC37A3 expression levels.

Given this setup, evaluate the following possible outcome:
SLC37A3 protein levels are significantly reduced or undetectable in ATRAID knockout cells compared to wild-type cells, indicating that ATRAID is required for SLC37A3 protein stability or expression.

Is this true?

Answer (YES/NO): YES